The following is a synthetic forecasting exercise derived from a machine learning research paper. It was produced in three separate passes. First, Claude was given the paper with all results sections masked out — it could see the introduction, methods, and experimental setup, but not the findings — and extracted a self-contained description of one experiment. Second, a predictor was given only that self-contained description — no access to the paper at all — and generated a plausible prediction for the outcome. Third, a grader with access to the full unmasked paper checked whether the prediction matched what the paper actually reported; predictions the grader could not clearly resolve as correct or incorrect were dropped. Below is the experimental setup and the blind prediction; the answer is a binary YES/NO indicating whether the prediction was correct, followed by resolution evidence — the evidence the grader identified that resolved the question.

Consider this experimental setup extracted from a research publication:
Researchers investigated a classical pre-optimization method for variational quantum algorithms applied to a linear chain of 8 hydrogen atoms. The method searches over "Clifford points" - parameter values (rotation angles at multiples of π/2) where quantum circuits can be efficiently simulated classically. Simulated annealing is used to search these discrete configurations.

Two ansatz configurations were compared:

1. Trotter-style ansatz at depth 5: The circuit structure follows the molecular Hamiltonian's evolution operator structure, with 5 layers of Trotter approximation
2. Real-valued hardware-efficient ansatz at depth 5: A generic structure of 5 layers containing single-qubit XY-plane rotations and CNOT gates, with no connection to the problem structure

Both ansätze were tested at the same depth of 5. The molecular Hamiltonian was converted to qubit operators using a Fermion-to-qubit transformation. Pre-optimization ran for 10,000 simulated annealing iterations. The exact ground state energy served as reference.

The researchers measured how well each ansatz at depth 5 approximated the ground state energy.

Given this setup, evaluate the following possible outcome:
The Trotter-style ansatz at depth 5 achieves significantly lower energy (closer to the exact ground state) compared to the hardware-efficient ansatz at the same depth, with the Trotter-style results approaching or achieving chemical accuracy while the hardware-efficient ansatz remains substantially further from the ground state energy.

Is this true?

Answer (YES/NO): NO